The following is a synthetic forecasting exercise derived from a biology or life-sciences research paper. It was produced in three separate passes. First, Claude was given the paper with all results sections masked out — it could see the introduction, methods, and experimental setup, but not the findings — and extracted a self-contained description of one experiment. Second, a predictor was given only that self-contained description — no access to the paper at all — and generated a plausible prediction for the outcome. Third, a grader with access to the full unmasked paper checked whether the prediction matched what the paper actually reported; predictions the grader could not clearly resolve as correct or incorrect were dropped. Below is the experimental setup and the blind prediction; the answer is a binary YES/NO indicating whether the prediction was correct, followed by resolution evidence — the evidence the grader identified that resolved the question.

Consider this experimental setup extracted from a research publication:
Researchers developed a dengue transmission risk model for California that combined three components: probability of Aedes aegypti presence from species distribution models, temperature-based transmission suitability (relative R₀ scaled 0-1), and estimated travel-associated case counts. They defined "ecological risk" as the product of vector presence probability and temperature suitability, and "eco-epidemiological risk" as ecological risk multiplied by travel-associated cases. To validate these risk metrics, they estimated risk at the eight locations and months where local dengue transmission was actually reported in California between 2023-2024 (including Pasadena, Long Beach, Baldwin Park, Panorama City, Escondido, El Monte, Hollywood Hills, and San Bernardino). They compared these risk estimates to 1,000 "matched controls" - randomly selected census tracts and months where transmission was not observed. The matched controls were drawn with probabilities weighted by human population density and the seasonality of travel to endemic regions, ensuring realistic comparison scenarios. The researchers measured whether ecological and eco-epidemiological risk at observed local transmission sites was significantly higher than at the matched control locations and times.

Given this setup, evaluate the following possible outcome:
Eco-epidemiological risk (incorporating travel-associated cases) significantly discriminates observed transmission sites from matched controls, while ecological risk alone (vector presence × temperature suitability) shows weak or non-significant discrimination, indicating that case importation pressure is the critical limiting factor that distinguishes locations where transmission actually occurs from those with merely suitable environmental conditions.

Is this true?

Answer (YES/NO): NO